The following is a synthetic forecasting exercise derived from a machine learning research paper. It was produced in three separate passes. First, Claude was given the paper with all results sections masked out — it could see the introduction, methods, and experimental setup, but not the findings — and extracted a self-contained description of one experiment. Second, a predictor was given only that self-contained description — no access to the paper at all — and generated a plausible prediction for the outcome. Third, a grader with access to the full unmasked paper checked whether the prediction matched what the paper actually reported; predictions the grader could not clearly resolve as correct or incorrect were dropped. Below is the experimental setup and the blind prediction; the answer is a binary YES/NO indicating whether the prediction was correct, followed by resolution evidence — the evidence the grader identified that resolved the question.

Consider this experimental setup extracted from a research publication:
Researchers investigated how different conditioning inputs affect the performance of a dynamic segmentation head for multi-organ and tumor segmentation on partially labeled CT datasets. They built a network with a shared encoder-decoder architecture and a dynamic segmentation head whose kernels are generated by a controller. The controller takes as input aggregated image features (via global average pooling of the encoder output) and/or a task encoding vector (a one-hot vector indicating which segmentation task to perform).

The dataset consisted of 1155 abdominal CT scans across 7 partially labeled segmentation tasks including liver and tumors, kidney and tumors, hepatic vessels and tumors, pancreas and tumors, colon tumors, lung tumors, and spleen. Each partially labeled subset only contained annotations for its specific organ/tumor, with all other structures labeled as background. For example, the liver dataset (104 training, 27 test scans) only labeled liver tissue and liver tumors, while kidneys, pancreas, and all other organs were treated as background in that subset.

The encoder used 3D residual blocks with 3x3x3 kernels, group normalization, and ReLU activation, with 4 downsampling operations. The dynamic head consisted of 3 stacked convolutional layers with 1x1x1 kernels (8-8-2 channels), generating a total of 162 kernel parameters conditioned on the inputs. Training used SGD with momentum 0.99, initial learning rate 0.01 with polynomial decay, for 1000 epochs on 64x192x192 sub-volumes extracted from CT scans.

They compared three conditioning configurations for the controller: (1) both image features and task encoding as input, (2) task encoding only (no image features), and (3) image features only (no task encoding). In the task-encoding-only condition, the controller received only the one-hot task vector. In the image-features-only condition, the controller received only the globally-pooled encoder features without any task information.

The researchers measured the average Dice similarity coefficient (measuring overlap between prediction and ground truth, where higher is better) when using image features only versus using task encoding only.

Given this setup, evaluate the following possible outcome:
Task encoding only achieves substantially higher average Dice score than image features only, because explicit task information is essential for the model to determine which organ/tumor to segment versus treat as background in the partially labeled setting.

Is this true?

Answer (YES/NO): YES